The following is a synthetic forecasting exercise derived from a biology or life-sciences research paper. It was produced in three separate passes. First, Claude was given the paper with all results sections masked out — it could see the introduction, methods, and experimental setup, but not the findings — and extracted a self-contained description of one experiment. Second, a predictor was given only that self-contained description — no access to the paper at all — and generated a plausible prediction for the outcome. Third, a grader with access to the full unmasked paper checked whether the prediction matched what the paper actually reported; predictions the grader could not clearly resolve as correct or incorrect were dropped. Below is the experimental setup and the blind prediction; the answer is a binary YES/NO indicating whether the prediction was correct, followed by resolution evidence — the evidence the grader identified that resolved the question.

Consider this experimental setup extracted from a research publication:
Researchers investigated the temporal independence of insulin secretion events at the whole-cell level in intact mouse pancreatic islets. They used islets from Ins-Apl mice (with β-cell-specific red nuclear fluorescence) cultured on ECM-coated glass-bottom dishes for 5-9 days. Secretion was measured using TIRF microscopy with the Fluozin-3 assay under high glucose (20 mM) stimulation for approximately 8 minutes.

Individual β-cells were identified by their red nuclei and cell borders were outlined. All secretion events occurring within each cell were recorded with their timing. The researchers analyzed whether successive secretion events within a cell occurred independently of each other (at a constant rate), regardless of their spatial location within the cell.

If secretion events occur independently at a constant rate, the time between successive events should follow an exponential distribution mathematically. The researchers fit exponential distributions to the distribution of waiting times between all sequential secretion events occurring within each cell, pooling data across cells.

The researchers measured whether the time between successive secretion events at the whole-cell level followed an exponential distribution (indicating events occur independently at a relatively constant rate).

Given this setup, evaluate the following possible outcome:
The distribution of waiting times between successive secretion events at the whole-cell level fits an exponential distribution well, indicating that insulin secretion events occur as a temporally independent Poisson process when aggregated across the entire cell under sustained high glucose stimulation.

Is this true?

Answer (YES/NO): YES